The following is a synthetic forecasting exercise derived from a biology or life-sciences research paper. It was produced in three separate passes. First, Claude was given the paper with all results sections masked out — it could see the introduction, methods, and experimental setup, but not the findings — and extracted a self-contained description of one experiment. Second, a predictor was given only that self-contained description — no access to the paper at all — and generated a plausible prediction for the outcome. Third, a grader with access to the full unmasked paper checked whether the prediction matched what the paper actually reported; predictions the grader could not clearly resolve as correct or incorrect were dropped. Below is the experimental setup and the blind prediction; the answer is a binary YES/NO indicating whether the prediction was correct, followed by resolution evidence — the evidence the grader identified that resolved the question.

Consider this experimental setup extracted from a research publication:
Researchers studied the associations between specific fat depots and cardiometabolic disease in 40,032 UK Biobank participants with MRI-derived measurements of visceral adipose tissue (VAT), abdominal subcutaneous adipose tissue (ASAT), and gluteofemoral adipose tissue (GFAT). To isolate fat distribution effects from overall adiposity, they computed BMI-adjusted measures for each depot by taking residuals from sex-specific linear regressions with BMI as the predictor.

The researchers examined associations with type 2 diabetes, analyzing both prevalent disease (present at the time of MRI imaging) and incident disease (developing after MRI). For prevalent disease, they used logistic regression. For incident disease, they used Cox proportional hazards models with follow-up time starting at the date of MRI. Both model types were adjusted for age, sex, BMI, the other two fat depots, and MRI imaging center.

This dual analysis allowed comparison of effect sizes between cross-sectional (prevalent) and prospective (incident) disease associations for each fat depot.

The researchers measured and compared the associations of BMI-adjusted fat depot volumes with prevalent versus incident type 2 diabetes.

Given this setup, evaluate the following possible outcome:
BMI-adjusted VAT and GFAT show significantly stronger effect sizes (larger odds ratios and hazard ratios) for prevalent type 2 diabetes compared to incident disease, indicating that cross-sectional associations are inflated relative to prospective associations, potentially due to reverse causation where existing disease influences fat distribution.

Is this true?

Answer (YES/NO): NO